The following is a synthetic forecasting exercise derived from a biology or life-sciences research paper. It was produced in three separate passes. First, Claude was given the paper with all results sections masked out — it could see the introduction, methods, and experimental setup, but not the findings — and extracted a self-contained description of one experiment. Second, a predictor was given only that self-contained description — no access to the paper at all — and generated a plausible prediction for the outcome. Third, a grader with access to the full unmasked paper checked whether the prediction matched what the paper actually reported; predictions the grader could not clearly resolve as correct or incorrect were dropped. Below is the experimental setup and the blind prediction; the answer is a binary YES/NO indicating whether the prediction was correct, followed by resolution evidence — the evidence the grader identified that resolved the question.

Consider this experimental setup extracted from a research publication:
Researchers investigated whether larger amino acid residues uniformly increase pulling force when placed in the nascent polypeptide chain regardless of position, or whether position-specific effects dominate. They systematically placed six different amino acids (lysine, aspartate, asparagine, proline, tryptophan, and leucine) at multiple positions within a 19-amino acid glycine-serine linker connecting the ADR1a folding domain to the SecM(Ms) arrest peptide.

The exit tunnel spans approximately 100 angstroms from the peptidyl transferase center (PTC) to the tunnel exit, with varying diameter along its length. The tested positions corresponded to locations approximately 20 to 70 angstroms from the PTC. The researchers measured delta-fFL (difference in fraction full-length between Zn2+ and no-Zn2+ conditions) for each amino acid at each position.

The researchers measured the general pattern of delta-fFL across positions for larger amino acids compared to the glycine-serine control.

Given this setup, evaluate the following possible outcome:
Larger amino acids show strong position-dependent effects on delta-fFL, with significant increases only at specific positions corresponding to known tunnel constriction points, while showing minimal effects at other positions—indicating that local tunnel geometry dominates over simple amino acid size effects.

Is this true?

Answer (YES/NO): NO